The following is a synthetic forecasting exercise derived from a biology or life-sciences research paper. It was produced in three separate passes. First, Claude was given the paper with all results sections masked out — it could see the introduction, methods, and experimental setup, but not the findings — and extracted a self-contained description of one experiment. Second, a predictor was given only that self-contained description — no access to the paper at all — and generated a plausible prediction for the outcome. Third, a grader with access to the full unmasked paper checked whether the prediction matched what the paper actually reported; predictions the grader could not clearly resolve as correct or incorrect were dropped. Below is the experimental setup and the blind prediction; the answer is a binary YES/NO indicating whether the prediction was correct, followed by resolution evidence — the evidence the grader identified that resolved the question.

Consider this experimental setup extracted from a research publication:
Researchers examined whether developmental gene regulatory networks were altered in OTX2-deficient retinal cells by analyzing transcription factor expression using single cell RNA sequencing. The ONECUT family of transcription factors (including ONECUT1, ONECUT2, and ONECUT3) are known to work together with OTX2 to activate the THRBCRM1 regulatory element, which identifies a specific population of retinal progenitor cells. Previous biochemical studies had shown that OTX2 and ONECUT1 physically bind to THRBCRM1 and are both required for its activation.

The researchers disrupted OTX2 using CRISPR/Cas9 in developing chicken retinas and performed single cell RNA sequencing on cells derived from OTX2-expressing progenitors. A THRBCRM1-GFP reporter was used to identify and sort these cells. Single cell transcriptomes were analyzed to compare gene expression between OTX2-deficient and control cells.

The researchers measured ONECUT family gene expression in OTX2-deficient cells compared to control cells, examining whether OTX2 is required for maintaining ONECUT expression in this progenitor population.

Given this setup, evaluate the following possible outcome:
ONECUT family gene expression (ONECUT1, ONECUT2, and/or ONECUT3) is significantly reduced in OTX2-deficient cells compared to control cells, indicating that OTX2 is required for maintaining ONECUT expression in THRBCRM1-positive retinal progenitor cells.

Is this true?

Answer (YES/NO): NO